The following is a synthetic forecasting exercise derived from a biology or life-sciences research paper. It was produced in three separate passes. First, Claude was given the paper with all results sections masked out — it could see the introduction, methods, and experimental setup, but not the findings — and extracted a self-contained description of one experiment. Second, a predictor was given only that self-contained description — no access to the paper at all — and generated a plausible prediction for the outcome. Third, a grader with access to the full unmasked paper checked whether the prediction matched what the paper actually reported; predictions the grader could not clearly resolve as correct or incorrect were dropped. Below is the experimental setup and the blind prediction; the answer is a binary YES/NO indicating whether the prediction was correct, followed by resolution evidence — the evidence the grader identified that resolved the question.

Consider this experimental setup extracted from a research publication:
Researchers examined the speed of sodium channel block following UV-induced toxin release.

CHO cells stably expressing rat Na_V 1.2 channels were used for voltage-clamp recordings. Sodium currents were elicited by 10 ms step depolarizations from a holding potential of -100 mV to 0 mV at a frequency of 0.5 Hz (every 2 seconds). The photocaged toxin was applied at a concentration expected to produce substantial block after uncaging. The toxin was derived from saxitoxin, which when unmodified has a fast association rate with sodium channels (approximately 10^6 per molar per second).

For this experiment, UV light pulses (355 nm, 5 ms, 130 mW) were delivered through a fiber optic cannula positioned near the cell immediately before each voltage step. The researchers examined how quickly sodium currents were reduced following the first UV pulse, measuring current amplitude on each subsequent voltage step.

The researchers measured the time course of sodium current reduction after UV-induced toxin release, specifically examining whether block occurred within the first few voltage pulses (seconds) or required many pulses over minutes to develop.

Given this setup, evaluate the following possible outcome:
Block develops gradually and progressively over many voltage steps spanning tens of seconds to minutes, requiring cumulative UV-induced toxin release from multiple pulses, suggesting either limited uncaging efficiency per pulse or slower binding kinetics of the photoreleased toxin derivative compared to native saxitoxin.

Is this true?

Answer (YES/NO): NO